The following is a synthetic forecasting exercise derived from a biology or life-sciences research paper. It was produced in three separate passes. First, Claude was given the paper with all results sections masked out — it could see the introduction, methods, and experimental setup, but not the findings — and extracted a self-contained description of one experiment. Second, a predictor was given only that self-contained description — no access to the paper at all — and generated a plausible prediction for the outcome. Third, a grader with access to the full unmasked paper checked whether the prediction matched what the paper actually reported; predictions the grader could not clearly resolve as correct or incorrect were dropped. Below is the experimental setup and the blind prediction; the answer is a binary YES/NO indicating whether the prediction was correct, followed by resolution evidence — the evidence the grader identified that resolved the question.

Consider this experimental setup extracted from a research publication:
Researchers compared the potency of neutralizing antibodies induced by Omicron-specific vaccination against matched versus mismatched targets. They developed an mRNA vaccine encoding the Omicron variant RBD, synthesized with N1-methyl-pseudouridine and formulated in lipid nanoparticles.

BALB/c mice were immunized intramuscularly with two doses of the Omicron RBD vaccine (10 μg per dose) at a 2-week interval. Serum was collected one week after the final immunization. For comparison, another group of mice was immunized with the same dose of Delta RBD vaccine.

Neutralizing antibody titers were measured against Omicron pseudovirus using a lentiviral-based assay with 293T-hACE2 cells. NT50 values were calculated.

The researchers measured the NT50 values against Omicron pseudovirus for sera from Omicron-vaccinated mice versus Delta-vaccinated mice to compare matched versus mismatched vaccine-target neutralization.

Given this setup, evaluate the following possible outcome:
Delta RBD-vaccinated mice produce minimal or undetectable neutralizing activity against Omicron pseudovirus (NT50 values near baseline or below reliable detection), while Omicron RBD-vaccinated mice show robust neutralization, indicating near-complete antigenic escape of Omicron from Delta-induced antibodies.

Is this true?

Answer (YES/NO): NO